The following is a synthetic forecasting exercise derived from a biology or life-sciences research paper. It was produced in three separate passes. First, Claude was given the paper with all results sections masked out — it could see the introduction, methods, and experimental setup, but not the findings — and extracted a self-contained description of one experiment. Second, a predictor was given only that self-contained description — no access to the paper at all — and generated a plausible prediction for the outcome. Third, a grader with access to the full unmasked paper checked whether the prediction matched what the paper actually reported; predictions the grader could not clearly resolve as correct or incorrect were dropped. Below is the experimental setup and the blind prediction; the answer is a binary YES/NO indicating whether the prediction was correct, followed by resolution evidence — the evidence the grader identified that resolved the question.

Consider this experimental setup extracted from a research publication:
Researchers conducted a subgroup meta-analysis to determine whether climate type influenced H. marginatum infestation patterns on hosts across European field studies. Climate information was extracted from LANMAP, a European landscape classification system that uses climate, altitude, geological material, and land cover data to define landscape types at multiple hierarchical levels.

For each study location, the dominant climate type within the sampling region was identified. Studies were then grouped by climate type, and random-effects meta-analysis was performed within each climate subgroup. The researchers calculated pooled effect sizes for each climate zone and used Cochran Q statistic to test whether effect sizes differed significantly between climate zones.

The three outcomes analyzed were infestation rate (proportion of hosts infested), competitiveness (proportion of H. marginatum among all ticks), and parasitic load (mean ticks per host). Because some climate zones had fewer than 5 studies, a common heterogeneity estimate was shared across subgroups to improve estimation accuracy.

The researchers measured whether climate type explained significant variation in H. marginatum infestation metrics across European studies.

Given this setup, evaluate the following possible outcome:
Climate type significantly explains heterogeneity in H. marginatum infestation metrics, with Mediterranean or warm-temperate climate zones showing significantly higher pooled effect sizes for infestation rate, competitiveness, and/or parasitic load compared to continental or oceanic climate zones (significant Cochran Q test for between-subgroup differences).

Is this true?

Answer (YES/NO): YES